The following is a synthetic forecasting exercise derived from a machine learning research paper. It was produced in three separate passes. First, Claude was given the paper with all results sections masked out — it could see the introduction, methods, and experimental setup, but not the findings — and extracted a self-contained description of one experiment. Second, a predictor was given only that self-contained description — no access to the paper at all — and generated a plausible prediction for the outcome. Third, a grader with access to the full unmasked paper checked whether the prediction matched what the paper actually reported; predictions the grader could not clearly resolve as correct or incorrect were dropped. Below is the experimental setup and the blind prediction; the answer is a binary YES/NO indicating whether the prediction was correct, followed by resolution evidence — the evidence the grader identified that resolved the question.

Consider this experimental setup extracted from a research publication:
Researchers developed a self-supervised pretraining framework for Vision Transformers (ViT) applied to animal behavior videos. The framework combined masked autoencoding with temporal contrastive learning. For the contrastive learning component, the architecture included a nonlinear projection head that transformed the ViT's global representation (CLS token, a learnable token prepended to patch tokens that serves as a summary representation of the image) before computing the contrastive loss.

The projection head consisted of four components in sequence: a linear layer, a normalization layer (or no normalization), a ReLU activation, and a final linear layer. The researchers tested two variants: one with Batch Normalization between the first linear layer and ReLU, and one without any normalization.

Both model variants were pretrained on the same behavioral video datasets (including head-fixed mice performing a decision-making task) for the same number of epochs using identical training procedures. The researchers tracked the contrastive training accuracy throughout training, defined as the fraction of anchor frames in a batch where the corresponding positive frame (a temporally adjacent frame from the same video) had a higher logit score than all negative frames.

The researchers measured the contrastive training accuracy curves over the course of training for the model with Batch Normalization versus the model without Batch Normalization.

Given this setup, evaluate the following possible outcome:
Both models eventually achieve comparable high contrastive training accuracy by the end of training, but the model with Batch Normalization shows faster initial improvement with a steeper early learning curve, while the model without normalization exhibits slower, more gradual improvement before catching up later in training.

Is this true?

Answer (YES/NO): NO